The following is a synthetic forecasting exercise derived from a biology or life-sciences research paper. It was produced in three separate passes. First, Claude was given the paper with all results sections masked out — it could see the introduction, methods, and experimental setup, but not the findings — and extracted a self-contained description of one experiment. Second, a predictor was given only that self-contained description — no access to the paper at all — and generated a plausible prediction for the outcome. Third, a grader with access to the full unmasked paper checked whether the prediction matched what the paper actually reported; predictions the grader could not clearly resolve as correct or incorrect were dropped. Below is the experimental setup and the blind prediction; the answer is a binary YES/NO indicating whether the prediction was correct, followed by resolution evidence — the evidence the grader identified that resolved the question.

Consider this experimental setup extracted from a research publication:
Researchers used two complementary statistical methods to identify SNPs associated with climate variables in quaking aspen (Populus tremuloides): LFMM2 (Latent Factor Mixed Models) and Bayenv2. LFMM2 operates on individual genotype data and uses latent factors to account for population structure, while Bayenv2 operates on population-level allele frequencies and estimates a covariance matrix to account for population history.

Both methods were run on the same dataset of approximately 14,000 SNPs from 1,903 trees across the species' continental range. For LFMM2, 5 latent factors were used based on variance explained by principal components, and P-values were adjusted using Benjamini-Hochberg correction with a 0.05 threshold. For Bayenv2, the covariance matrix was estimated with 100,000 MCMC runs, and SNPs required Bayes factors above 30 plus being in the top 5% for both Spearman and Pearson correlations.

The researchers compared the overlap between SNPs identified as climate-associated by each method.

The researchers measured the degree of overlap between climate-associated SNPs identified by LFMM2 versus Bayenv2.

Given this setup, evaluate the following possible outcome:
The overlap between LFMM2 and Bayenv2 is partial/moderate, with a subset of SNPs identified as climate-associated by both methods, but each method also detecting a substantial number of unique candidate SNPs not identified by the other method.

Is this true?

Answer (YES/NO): YES